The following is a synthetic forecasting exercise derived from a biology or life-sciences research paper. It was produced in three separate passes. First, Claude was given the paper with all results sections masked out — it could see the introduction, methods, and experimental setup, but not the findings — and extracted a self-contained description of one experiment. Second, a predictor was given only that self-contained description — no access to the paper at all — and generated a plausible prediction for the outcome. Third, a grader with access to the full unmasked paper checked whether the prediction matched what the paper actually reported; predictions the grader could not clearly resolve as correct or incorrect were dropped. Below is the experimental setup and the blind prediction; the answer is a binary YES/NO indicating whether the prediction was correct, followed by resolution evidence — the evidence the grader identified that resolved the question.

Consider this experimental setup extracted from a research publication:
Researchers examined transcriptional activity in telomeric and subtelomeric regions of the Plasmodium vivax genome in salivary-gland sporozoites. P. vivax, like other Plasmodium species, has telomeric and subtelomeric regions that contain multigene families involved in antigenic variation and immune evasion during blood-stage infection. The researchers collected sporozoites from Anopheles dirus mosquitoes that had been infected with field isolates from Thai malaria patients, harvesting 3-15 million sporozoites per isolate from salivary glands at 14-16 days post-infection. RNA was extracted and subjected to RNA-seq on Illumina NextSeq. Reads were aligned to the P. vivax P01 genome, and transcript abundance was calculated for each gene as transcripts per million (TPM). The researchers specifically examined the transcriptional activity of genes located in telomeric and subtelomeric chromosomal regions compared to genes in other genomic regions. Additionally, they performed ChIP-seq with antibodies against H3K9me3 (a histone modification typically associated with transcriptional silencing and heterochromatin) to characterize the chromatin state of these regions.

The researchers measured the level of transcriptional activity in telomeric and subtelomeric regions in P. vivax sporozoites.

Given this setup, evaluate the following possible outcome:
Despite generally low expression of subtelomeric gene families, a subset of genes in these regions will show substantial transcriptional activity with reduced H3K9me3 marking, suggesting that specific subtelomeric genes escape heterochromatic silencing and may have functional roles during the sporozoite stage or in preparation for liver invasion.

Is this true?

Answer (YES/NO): NO